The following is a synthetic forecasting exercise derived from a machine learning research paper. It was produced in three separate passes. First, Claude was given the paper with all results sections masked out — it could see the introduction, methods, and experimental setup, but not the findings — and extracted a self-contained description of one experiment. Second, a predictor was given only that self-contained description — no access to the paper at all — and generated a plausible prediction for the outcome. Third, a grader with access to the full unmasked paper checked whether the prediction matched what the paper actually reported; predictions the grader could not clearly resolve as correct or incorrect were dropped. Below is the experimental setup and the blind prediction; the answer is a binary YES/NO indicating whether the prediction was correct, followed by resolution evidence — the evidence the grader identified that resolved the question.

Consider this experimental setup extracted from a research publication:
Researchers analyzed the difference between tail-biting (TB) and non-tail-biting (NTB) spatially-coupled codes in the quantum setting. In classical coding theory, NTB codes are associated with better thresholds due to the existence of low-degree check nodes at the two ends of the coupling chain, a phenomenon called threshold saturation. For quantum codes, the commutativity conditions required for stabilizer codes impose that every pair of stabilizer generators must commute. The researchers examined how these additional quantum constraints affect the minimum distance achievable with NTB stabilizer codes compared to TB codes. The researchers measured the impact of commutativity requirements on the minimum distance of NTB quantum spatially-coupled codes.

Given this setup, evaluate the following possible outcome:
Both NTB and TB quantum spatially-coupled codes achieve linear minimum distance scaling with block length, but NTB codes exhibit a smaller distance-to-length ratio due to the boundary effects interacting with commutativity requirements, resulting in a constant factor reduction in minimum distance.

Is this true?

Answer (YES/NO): NO